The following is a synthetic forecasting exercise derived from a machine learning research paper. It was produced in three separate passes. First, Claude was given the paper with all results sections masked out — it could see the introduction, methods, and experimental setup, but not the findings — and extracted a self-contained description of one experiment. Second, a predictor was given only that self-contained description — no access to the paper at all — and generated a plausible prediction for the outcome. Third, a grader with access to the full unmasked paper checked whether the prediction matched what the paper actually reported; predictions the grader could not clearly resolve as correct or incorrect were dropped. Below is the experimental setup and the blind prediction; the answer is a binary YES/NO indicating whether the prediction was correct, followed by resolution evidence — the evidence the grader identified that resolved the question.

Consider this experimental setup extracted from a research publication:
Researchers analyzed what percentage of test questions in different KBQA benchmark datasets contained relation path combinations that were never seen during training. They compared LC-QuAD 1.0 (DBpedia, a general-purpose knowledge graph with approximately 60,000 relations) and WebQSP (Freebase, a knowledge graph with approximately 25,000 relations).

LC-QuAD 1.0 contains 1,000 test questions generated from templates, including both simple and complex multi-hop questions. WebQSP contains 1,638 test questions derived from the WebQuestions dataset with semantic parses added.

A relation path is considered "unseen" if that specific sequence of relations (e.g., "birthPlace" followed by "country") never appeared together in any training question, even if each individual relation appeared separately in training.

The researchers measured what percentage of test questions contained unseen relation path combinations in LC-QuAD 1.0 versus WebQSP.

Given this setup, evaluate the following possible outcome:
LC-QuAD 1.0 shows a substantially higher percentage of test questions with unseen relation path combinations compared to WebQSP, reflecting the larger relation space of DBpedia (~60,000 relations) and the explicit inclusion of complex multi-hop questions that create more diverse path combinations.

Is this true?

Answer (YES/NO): YES